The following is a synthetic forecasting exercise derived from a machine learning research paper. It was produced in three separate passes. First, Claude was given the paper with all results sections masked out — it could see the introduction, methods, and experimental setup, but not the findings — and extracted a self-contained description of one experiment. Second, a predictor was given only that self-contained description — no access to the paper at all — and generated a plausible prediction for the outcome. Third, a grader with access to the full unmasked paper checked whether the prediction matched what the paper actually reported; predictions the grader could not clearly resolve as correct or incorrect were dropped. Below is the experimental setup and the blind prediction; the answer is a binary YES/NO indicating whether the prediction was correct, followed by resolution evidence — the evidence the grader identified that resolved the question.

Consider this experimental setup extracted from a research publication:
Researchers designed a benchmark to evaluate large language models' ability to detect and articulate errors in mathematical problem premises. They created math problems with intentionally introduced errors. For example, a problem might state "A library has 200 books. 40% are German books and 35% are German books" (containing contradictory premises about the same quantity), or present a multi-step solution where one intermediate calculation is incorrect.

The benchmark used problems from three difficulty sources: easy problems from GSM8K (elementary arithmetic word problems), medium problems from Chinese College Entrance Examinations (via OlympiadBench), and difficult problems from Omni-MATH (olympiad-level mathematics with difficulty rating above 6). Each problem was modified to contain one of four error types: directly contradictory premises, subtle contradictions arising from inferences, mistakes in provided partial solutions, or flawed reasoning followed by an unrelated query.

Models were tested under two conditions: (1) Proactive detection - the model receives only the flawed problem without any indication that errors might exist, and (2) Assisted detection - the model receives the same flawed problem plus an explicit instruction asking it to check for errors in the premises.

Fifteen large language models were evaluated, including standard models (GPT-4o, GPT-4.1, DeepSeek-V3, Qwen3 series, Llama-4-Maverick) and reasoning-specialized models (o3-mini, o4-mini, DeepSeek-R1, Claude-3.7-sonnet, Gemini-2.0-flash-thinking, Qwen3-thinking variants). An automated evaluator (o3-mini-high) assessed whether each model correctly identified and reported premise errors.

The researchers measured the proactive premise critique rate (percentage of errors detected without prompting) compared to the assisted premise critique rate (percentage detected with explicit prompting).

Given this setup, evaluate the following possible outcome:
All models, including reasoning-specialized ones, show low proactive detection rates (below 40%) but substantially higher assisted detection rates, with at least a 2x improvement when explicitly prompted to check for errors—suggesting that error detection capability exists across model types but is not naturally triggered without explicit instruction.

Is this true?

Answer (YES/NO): NO